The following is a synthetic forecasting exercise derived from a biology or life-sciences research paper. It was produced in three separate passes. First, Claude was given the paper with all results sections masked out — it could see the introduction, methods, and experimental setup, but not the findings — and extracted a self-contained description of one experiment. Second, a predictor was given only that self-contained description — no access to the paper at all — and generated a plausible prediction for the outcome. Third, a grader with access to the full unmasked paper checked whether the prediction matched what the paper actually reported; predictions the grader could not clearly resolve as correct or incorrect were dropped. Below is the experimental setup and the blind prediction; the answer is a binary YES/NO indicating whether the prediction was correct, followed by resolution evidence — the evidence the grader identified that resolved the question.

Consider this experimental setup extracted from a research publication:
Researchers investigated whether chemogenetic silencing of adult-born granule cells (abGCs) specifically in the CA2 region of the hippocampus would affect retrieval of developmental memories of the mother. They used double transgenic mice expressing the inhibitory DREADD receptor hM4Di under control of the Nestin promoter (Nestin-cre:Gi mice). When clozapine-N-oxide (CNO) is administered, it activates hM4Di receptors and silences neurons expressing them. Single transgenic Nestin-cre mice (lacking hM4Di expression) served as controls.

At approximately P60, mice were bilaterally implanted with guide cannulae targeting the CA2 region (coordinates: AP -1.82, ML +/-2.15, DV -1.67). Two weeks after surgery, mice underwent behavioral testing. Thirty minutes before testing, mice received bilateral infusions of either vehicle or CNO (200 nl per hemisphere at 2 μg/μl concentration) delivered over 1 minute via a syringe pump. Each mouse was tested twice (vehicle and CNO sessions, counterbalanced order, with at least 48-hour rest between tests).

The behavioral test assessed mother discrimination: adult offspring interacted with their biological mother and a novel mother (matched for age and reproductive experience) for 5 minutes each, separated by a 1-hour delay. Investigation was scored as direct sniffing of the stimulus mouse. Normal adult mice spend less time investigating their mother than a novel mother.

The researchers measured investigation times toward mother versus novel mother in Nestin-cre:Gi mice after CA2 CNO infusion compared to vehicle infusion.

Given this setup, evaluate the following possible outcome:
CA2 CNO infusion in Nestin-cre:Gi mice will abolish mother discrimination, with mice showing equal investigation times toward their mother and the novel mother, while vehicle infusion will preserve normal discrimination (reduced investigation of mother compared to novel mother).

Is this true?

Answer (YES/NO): YES